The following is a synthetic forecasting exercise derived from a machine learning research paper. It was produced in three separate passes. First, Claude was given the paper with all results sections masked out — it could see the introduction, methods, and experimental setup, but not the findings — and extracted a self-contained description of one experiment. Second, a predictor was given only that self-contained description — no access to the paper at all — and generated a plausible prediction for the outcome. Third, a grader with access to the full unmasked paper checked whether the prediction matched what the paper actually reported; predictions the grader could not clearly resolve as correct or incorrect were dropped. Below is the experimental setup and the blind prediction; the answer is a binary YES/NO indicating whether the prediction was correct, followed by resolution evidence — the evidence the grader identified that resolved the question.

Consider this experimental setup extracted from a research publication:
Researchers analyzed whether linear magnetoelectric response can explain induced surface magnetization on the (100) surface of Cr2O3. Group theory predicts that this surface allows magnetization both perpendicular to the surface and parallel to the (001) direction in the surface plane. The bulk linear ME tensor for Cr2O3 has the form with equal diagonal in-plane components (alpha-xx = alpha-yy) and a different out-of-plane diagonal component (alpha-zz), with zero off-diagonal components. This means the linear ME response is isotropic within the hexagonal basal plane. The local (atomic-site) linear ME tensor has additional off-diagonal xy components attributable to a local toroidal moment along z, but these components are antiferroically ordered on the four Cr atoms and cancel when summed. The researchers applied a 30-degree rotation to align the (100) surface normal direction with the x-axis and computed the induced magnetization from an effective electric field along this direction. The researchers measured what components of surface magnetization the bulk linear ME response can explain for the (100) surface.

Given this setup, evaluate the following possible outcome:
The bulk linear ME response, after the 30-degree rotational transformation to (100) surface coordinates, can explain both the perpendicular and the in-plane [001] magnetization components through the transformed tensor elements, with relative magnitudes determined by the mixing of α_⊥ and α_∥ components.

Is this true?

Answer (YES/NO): NO